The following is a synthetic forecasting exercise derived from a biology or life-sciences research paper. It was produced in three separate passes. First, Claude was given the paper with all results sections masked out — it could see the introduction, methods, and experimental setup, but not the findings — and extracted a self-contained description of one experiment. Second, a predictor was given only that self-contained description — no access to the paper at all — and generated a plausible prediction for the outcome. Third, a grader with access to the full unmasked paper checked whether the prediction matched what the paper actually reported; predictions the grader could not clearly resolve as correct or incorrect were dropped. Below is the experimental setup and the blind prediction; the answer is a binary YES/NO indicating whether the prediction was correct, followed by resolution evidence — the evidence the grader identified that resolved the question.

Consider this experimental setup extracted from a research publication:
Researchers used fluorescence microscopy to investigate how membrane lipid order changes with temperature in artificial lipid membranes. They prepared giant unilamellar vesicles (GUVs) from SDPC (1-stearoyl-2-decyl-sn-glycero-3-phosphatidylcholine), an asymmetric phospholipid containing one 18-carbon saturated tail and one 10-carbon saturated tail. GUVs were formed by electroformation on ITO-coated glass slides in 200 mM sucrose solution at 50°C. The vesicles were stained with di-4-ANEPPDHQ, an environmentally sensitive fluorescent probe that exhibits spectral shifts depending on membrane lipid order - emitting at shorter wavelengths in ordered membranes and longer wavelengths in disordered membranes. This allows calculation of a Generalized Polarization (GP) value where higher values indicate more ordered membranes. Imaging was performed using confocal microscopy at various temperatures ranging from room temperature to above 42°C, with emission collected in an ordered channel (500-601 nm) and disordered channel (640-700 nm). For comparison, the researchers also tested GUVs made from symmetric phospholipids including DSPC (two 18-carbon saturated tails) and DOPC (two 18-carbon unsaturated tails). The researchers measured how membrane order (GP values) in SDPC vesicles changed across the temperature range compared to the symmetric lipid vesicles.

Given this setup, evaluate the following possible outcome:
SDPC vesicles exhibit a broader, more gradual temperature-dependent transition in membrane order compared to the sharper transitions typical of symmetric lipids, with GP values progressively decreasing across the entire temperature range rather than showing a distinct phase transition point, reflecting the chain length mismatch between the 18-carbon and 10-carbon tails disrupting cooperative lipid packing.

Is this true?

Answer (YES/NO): NO